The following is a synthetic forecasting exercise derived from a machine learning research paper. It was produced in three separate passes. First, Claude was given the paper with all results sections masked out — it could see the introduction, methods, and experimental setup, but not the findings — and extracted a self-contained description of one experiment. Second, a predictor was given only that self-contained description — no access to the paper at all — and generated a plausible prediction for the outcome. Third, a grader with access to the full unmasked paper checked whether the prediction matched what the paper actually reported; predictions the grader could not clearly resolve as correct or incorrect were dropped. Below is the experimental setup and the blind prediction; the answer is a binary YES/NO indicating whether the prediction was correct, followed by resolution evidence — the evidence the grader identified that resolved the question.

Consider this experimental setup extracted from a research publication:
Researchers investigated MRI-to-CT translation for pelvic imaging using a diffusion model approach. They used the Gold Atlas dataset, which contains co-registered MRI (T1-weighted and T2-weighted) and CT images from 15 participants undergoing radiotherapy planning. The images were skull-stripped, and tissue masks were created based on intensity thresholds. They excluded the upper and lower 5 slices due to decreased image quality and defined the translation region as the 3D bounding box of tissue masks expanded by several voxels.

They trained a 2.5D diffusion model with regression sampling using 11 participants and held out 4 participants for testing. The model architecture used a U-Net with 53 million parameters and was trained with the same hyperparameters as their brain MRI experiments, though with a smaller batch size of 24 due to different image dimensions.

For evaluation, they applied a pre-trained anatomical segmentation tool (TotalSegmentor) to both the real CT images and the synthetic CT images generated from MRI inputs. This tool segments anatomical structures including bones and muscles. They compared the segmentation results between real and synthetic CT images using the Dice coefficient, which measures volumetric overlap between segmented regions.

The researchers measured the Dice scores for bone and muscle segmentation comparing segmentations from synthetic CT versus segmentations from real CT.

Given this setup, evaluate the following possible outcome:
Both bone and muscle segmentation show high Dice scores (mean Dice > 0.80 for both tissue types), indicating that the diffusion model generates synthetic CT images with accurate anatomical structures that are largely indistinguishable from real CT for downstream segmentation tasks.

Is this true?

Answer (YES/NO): YES